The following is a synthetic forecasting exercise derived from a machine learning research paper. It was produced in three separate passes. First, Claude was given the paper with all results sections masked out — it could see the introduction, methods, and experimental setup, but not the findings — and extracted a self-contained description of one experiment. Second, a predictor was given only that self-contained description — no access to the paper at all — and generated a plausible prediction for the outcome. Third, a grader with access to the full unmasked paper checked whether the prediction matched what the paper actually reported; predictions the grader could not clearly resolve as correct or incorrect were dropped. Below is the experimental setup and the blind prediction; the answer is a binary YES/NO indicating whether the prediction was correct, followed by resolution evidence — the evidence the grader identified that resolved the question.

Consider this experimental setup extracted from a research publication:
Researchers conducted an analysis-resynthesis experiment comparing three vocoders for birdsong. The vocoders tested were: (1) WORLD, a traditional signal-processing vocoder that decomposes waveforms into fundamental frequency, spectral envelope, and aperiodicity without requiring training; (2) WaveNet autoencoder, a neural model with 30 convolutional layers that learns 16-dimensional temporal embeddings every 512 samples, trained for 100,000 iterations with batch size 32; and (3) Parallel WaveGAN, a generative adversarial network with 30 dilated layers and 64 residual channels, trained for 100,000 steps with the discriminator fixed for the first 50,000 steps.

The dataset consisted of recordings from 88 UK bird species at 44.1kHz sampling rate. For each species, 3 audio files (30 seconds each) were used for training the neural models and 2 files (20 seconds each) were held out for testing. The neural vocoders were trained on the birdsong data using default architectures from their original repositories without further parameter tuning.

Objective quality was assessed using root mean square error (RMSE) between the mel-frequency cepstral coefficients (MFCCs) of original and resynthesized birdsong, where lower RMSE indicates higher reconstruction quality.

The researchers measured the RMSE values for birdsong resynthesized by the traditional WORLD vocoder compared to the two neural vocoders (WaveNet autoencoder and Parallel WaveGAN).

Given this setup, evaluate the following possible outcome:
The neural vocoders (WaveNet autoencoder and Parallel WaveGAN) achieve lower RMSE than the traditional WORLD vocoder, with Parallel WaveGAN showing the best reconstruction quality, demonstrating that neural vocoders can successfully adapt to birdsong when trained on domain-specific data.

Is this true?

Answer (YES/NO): NO